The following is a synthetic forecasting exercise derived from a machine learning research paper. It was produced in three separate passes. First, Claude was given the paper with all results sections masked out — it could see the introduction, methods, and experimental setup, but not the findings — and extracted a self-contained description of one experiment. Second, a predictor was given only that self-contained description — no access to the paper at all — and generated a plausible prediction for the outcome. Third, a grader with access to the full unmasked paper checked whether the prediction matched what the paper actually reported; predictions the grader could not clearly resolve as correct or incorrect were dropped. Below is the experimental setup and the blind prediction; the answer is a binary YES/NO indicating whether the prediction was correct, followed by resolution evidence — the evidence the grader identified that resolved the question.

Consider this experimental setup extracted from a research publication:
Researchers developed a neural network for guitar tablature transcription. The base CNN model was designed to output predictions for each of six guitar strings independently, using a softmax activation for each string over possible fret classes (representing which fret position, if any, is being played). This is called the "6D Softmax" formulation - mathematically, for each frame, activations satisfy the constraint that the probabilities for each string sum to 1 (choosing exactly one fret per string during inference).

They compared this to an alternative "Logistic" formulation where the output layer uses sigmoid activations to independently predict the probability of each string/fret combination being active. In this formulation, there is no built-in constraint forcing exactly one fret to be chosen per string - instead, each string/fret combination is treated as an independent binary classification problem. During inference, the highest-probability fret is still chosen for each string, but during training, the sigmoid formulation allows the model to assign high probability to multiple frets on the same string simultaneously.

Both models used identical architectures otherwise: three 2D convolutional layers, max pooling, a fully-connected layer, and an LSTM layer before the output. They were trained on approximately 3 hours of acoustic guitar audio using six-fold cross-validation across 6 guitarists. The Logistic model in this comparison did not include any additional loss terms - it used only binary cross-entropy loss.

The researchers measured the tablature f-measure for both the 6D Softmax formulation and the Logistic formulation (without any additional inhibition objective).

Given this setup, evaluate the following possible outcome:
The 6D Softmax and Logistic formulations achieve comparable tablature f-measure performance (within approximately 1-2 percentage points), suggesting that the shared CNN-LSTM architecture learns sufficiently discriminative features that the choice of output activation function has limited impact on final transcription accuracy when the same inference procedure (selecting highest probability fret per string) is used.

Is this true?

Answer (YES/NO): YES